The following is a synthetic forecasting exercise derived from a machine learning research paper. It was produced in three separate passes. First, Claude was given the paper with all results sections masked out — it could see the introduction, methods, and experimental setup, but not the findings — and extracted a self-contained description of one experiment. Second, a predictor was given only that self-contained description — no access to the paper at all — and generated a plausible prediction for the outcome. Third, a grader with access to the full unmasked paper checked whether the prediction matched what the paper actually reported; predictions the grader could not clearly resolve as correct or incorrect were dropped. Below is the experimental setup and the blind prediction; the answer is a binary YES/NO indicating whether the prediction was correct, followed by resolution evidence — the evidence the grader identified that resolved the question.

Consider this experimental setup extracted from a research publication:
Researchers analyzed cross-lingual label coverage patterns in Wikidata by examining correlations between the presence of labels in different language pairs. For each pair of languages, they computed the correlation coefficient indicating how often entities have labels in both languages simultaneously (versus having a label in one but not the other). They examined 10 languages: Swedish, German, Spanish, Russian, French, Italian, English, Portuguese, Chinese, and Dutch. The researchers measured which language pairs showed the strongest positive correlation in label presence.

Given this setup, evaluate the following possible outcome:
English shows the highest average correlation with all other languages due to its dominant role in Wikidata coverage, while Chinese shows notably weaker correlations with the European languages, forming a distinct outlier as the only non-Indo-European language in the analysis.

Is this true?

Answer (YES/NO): NO